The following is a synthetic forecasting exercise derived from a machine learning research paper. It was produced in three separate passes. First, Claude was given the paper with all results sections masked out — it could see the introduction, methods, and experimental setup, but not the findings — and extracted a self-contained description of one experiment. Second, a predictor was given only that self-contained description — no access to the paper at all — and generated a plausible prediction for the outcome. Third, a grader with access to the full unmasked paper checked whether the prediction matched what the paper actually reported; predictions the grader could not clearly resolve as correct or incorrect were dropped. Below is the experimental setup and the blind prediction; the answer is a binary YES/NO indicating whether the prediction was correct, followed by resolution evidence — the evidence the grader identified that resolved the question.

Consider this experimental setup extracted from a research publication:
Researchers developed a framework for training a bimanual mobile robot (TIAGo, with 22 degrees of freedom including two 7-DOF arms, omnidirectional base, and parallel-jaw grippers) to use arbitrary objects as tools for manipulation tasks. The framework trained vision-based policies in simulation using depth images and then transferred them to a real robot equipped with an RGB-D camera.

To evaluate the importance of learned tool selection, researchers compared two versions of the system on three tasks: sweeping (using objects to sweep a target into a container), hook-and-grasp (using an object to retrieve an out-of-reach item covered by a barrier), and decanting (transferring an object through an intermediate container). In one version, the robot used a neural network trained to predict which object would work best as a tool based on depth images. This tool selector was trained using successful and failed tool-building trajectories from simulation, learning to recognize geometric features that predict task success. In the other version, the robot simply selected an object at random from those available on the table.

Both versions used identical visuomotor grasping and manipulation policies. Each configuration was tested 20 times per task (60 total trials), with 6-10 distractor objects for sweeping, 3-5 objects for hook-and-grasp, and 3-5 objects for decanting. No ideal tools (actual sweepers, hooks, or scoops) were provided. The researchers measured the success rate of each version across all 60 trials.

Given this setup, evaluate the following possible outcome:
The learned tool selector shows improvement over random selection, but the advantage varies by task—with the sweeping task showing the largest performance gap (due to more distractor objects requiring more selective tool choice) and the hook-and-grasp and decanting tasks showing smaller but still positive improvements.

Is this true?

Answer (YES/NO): NO